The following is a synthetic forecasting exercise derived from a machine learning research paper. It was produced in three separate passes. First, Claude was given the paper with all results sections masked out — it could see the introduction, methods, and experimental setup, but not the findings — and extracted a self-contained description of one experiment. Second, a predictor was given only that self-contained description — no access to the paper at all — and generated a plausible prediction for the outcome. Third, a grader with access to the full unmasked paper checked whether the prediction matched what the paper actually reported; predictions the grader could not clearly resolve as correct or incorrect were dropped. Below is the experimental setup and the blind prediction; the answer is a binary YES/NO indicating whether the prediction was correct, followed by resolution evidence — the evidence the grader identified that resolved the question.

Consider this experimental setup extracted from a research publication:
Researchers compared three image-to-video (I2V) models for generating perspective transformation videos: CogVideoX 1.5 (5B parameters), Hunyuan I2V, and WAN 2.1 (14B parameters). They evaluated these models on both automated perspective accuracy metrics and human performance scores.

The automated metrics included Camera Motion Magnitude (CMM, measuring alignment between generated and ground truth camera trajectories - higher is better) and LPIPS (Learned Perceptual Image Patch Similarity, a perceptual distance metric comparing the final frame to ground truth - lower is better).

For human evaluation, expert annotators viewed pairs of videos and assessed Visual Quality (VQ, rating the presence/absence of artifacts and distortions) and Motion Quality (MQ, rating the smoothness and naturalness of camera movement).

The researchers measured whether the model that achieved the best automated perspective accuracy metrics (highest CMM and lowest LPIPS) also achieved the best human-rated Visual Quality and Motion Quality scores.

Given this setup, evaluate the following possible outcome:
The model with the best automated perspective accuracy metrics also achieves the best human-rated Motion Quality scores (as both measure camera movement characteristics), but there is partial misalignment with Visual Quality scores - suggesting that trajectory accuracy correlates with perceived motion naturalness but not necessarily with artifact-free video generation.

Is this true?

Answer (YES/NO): NO